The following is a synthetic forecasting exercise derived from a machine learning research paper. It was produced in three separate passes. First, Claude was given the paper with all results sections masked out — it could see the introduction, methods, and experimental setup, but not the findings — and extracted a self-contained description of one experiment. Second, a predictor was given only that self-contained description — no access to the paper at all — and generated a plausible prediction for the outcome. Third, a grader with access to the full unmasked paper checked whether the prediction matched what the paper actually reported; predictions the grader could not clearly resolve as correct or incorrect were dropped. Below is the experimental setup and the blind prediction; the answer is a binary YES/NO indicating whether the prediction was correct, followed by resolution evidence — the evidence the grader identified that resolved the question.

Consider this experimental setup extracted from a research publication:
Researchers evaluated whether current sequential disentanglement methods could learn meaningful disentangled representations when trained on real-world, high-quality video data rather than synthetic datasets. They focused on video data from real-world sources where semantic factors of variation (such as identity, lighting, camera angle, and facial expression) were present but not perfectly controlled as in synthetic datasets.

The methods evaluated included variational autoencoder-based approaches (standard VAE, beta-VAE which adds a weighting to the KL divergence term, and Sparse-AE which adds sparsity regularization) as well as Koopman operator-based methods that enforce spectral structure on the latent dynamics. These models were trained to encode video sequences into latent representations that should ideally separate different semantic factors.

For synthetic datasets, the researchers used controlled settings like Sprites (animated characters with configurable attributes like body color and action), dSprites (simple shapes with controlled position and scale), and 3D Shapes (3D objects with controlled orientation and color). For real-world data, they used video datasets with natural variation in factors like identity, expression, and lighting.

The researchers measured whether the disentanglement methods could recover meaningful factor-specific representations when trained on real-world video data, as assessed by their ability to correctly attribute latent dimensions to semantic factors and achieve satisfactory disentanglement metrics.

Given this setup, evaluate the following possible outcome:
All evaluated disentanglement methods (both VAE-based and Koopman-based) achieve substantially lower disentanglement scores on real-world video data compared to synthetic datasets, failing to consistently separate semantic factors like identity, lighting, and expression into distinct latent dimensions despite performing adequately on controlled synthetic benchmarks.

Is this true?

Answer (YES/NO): YES